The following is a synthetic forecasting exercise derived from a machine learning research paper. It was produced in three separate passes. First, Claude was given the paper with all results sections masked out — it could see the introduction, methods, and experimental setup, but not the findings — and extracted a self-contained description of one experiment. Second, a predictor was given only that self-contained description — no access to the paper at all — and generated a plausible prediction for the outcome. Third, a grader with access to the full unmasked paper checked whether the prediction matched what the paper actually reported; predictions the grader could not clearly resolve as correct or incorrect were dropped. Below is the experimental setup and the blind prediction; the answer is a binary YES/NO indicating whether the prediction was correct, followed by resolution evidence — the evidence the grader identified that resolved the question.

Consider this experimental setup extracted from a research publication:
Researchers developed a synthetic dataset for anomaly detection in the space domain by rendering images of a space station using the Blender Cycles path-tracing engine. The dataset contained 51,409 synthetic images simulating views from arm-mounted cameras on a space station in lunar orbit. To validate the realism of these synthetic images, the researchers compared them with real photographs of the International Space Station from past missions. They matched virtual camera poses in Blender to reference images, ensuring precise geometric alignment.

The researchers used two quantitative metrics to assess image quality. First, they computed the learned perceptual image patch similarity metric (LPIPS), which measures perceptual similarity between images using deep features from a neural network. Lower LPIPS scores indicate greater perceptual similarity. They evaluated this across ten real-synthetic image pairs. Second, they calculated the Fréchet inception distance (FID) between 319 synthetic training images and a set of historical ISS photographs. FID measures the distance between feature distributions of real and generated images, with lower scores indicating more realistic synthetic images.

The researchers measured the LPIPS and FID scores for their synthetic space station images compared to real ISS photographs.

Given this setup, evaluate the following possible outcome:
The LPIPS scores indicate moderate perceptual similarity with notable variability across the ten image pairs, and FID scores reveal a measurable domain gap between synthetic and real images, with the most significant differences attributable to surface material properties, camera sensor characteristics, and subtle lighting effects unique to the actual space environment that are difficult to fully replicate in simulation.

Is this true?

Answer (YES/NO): NO